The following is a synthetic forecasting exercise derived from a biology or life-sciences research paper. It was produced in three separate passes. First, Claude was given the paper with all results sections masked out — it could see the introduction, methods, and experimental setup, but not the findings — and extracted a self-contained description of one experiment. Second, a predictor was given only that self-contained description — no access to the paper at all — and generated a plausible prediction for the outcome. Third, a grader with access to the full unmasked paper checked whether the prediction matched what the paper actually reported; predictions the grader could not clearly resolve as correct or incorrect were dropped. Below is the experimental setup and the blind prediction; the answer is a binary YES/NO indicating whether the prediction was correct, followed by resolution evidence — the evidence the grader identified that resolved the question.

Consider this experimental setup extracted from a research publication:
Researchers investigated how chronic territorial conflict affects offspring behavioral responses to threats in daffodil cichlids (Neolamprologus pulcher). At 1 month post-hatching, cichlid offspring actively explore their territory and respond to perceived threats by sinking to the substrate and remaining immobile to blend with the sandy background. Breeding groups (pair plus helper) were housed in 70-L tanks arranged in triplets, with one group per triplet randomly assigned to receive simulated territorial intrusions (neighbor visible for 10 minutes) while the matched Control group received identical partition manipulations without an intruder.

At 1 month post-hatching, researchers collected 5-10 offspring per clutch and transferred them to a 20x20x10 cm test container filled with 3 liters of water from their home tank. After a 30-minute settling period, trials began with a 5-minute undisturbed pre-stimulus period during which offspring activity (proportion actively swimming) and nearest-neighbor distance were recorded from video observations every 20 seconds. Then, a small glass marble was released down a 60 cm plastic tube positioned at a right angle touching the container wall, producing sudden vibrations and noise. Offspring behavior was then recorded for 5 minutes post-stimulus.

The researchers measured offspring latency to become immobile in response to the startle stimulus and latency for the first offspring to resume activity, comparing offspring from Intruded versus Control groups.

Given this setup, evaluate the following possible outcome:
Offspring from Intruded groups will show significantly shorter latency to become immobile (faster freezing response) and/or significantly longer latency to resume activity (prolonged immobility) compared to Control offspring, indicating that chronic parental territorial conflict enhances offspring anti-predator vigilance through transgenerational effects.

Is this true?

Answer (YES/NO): NO